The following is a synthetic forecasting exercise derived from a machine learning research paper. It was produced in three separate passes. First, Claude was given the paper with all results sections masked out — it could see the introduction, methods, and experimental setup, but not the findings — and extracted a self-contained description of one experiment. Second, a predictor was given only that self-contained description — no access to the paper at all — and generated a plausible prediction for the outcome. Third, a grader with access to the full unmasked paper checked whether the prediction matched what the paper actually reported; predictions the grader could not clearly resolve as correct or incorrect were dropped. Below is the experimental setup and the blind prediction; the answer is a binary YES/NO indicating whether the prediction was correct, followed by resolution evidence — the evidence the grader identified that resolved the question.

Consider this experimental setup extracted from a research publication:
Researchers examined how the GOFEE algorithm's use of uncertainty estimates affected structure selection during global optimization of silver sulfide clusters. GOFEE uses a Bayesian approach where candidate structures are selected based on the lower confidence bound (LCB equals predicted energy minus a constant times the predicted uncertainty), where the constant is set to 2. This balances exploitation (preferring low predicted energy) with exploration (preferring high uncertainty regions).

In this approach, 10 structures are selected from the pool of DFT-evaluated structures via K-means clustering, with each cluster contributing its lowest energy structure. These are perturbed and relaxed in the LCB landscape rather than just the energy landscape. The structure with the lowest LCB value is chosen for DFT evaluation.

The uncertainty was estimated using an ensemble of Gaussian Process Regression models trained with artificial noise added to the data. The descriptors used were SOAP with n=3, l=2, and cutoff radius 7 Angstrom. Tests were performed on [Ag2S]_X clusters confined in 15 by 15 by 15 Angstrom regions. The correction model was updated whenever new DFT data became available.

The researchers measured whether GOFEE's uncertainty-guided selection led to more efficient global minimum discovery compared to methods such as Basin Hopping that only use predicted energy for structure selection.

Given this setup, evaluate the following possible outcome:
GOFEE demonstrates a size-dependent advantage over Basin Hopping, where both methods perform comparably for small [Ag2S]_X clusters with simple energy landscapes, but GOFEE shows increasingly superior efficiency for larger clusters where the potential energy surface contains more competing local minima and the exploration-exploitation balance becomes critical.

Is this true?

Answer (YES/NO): NO